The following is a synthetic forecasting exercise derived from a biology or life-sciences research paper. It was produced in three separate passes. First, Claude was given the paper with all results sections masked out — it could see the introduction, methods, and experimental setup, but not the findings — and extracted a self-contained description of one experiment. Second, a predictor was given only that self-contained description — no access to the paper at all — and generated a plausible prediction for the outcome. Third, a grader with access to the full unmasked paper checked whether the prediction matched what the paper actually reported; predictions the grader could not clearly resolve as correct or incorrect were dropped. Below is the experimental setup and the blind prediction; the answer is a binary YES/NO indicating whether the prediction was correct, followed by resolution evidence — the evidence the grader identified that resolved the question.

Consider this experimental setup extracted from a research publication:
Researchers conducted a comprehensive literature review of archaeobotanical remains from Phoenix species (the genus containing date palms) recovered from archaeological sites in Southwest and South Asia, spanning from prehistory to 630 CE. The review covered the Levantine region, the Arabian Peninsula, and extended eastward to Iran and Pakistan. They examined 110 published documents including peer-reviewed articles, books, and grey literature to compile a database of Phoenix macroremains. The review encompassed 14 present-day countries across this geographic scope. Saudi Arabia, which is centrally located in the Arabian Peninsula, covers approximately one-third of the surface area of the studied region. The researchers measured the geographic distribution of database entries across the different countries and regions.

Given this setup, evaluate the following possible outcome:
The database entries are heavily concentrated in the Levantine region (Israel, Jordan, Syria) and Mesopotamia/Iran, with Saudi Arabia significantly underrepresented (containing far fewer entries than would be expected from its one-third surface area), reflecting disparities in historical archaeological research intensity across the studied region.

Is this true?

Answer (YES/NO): NO